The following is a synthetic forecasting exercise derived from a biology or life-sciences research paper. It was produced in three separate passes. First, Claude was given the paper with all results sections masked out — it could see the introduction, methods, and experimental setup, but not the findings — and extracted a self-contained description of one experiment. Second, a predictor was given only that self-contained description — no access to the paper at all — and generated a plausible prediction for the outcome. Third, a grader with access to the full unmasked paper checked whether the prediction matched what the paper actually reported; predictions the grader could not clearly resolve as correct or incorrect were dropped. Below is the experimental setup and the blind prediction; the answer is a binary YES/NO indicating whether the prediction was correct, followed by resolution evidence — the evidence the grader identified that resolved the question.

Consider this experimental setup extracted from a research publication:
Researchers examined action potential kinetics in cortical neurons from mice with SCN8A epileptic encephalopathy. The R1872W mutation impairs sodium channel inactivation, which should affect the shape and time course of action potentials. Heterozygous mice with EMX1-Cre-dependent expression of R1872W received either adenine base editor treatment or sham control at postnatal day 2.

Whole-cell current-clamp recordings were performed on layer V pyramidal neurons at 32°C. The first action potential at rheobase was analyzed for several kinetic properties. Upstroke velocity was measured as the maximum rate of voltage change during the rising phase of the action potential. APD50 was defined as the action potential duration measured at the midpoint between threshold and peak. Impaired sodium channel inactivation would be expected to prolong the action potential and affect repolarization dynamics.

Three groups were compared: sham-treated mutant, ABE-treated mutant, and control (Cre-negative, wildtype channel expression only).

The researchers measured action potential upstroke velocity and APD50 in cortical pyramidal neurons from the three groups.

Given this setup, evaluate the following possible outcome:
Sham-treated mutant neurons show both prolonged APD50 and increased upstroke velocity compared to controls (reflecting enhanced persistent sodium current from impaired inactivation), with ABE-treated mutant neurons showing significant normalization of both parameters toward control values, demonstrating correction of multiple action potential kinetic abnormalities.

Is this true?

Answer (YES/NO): NO